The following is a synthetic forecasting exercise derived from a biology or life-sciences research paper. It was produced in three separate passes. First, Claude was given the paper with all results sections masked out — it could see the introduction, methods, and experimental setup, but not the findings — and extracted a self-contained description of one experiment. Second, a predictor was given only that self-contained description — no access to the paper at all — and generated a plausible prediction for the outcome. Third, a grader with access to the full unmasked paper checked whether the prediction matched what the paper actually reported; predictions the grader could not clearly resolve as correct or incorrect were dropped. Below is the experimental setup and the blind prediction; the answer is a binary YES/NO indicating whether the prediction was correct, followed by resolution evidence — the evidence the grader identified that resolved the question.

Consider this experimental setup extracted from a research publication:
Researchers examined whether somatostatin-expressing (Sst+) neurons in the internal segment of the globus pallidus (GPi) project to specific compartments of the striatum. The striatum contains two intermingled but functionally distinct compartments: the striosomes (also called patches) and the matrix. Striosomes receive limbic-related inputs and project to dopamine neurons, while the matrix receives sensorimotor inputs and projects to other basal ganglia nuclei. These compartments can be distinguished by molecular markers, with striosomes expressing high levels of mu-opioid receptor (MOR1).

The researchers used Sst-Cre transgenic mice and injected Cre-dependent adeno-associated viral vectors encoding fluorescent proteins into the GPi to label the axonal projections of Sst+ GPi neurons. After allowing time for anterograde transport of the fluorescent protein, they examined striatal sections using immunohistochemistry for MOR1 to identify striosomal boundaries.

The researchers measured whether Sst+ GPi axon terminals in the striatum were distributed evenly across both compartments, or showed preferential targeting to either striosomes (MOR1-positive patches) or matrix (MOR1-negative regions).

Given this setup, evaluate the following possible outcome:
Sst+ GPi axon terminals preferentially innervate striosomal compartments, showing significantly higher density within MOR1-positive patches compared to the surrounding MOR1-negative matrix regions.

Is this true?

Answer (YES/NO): YES